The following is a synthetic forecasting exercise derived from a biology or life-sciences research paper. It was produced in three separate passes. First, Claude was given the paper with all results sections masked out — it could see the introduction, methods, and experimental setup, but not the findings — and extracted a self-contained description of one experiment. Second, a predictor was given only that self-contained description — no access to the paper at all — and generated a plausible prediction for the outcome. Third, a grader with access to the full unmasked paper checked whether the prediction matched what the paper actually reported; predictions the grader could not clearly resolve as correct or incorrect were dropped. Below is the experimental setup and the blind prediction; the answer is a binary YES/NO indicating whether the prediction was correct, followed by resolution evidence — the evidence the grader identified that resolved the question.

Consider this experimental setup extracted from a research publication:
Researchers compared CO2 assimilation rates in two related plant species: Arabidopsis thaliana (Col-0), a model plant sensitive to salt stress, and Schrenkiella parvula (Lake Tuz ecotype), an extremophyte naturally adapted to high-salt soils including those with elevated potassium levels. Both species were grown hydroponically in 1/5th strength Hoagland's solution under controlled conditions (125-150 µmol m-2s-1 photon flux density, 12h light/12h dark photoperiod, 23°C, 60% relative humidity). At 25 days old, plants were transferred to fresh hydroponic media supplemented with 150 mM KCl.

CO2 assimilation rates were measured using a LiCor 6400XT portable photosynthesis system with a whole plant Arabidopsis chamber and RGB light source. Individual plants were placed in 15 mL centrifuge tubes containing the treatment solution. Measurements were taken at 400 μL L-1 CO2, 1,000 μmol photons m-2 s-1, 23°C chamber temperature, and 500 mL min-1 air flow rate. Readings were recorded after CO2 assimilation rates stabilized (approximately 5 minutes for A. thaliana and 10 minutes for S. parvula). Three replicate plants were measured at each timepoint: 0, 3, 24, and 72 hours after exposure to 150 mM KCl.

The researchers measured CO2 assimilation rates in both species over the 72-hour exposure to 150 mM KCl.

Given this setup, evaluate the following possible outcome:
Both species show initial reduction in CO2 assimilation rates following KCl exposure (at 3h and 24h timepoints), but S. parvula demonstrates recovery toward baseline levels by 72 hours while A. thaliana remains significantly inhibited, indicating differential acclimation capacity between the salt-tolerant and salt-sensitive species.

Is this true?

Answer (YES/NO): NO